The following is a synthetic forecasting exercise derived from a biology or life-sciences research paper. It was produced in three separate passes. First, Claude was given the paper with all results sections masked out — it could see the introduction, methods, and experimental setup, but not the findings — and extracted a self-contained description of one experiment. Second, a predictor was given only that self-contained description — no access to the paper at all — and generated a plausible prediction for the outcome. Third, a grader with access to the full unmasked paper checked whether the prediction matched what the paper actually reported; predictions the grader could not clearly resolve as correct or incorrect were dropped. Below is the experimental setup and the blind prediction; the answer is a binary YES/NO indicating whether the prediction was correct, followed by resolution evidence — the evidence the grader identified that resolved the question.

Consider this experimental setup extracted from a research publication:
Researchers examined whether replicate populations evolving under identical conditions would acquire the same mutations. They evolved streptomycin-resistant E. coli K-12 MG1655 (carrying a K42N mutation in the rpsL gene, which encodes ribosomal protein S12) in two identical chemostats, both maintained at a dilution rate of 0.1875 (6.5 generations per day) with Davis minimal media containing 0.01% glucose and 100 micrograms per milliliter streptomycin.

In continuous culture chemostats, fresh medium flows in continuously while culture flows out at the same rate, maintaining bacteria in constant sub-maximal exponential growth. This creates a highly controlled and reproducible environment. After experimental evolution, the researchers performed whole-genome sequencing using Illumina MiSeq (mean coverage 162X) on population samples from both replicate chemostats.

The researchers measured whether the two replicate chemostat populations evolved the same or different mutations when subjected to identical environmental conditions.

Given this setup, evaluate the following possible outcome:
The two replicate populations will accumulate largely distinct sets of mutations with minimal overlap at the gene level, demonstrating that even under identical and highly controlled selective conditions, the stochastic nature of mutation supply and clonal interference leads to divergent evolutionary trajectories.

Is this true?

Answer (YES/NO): NO